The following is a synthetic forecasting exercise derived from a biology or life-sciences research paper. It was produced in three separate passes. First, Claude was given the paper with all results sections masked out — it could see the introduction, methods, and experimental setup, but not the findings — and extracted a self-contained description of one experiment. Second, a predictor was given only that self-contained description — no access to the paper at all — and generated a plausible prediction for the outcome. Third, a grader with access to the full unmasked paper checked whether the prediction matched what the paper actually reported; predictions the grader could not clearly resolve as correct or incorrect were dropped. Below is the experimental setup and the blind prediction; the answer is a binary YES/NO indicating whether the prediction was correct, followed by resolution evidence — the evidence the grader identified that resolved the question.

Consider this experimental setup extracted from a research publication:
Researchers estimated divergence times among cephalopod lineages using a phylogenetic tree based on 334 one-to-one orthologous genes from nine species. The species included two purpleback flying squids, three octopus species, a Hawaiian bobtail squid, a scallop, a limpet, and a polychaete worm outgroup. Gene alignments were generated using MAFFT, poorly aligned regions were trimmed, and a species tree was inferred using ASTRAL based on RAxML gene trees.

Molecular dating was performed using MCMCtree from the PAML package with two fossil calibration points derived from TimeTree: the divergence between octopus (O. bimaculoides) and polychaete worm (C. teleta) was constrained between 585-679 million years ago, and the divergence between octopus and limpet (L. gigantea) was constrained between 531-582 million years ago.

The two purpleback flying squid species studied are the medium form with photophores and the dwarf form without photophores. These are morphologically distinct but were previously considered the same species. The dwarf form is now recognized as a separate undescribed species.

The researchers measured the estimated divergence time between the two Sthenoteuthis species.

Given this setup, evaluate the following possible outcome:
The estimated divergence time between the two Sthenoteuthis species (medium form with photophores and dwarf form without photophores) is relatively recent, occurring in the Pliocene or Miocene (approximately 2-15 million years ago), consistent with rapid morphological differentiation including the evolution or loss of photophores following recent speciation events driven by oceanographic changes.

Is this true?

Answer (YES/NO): NO